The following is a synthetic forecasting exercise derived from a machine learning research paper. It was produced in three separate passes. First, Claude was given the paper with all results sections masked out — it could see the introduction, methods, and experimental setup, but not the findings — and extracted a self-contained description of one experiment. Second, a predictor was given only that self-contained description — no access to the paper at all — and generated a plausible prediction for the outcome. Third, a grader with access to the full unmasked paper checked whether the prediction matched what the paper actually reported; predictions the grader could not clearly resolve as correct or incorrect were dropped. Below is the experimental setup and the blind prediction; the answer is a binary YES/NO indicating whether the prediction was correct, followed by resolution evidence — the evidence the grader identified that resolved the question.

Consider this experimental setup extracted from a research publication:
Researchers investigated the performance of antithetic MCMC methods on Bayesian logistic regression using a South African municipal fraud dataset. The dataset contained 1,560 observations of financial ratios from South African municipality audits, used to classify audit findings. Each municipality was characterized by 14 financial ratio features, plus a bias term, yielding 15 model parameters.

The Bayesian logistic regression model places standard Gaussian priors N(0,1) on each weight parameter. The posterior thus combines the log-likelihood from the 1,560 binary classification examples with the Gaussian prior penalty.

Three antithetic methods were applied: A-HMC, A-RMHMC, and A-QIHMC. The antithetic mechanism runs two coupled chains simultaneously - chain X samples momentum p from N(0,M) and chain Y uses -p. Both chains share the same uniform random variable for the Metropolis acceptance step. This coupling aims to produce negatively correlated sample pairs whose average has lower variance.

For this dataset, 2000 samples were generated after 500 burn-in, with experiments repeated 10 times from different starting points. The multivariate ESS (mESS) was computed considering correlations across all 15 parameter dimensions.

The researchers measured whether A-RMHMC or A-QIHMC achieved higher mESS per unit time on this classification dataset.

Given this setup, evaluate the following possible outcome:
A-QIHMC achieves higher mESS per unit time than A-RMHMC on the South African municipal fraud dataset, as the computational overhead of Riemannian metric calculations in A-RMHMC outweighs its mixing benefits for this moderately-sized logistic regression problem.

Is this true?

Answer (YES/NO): YES